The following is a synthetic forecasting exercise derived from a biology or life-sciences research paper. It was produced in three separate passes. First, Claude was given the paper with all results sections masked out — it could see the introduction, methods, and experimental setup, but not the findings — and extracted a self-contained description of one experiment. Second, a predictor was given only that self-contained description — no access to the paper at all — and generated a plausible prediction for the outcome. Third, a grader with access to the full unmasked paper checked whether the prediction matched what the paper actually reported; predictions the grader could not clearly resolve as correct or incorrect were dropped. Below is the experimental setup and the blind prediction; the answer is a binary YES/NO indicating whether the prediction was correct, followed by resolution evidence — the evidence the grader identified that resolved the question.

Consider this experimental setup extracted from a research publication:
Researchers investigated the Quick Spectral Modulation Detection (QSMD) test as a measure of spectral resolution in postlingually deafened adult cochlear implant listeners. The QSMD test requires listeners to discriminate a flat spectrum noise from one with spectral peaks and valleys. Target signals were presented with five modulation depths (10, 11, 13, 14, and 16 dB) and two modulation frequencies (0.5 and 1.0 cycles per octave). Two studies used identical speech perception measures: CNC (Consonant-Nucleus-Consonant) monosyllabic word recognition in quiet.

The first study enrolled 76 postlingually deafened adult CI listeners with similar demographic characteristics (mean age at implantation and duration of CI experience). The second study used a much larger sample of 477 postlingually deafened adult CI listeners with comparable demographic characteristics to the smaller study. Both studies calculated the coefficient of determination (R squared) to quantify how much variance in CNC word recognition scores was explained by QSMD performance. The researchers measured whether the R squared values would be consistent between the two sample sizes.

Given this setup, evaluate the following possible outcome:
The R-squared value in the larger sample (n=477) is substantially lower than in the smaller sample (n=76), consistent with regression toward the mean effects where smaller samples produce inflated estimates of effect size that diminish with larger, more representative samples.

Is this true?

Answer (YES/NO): YES